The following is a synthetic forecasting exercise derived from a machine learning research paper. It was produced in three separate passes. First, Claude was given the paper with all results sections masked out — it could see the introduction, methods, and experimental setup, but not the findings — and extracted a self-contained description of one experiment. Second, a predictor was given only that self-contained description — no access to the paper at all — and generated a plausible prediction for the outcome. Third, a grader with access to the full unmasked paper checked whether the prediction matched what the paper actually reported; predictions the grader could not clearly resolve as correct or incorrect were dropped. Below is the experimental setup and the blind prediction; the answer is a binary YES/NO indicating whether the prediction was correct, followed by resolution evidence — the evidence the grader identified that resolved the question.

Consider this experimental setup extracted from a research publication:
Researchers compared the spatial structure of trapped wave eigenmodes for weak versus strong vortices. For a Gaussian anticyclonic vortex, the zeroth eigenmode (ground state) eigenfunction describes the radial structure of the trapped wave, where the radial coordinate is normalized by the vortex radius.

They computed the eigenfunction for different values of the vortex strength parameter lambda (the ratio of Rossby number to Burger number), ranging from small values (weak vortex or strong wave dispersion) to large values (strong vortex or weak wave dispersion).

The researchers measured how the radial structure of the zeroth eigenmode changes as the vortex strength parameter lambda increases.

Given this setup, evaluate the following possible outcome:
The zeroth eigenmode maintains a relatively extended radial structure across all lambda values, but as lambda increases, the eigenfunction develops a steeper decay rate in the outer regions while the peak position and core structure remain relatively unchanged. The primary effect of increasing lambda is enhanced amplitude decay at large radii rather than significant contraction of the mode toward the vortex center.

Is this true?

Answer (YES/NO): NO